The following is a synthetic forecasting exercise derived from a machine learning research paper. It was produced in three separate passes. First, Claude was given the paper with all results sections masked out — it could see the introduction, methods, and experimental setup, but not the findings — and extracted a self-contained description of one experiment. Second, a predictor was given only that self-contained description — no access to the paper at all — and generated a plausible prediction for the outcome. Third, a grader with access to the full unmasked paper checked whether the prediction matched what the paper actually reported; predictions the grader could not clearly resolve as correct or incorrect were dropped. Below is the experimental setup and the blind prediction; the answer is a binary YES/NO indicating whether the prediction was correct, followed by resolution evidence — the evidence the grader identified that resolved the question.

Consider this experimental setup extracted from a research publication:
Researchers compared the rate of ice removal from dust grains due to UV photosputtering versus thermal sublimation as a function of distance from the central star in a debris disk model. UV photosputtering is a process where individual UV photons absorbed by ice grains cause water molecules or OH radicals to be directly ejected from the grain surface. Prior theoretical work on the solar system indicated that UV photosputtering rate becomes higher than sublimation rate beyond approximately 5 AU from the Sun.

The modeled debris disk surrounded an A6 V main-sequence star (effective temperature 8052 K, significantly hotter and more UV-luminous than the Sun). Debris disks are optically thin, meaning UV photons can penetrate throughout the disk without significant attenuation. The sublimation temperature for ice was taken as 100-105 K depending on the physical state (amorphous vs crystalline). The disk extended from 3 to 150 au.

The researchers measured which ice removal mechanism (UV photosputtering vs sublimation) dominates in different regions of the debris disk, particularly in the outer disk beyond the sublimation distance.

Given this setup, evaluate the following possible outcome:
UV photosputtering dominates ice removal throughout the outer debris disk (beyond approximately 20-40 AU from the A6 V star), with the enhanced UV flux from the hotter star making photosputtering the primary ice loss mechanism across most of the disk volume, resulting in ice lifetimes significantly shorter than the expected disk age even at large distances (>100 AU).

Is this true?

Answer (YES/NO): NO